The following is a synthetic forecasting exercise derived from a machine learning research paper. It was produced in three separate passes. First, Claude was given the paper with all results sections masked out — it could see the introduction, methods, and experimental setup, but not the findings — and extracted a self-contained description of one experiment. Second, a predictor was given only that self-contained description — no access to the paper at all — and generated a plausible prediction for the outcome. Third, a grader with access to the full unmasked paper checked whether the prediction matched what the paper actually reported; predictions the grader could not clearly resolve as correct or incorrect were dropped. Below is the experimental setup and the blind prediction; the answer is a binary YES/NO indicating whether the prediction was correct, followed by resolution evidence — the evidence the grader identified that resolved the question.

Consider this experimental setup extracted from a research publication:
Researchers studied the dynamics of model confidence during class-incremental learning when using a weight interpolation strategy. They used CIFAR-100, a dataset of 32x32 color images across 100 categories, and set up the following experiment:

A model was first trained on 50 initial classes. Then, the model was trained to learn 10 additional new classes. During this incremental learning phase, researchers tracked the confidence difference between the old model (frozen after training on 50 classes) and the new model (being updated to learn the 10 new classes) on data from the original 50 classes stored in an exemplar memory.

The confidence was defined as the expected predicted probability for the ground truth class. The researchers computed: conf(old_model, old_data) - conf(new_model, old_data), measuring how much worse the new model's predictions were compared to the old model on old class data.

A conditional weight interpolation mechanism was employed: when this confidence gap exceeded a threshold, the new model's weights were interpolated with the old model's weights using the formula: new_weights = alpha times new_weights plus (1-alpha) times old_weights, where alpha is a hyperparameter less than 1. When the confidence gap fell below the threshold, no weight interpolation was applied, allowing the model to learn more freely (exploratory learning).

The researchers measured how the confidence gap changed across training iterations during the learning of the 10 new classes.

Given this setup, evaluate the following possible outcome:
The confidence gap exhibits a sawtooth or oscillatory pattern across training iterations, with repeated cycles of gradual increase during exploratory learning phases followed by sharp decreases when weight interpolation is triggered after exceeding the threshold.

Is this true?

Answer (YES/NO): NO